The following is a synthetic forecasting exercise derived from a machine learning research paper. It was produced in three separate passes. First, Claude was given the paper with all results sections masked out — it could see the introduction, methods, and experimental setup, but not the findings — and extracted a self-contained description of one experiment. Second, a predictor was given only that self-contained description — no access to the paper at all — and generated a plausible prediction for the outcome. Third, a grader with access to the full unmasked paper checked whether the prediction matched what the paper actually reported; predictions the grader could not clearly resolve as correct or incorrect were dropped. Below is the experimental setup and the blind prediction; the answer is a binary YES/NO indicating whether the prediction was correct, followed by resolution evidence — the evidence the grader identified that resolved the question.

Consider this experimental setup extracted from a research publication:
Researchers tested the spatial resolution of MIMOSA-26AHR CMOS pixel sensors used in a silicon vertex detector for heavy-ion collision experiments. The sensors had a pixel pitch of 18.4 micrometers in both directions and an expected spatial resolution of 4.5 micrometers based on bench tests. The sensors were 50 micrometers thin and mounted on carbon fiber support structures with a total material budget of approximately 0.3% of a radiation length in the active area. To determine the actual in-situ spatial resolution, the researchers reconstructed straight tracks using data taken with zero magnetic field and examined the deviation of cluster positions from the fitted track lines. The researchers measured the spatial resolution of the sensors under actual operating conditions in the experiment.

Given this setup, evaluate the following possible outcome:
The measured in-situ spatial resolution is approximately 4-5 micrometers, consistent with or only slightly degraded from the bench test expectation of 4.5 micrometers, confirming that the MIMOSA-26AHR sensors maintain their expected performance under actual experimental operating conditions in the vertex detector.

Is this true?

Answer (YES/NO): YES